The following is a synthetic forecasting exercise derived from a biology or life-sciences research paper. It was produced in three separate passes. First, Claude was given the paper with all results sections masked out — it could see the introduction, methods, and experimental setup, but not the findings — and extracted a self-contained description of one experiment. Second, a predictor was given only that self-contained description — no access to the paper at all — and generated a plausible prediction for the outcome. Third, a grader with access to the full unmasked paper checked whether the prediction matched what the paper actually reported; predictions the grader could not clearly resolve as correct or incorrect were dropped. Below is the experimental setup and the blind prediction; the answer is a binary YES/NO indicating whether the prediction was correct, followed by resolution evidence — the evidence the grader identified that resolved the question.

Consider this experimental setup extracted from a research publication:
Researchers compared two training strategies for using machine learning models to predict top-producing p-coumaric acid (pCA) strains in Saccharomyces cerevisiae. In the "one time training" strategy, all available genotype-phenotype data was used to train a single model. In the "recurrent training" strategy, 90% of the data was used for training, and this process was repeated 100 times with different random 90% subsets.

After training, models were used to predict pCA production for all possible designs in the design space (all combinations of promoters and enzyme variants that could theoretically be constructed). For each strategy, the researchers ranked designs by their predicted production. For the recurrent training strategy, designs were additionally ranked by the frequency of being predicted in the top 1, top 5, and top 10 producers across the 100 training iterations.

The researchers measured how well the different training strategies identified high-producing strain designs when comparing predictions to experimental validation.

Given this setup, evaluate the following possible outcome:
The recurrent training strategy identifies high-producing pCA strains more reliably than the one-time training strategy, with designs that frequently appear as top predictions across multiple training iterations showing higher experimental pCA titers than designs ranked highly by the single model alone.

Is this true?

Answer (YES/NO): NO